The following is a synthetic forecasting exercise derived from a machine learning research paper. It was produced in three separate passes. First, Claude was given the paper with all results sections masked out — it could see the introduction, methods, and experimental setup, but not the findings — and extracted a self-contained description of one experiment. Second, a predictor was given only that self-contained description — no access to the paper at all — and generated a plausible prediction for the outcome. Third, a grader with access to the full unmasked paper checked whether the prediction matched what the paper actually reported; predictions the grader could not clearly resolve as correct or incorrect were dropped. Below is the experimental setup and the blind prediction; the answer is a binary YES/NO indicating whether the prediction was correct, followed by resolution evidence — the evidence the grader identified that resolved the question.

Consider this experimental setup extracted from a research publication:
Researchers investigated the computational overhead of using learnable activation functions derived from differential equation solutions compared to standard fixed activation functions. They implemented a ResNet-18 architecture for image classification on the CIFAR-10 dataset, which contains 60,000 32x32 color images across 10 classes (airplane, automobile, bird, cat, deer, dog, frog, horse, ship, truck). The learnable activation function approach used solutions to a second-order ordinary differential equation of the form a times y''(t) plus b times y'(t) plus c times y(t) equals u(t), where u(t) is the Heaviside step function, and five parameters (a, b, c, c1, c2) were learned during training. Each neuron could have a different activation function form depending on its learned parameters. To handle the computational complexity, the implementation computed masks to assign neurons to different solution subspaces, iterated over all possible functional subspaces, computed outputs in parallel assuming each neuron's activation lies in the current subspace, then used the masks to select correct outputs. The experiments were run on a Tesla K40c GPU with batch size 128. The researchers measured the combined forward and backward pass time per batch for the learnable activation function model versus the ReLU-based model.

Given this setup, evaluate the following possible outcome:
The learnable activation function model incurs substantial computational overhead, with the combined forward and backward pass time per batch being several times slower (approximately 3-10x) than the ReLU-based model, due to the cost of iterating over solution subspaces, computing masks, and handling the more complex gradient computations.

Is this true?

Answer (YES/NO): YES